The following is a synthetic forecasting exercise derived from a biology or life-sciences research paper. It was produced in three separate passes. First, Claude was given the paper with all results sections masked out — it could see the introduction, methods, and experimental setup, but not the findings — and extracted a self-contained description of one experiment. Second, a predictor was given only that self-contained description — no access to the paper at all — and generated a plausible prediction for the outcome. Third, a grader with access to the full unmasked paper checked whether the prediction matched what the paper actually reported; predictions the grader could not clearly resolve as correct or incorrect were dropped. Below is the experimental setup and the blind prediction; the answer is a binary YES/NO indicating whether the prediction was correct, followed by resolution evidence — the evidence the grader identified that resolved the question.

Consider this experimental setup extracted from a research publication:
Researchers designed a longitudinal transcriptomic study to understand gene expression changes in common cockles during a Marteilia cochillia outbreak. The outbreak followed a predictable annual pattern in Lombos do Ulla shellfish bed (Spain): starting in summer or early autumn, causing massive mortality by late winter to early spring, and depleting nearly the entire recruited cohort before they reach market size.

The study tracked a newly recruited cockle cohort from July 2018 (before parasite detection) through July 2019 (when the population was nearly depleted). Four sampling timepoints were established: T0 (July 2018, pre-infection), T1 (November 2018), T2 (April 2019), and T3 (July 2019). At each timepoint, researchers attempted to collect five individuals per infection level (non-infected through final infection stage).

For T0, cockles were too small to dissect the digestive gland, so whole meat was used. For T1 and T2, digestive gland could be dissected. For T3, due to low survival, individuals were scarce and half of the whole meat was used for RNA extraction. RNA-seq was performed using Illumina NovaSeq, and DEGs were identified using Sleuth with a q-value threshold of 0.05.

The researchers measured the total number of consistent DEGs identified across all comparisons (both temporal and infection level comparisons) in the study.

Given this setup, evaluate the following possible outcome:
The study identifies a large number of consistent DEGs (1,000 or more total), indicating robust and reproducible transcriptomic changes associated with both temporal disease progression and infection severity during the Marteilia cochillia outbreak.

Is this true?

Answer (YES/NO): NO